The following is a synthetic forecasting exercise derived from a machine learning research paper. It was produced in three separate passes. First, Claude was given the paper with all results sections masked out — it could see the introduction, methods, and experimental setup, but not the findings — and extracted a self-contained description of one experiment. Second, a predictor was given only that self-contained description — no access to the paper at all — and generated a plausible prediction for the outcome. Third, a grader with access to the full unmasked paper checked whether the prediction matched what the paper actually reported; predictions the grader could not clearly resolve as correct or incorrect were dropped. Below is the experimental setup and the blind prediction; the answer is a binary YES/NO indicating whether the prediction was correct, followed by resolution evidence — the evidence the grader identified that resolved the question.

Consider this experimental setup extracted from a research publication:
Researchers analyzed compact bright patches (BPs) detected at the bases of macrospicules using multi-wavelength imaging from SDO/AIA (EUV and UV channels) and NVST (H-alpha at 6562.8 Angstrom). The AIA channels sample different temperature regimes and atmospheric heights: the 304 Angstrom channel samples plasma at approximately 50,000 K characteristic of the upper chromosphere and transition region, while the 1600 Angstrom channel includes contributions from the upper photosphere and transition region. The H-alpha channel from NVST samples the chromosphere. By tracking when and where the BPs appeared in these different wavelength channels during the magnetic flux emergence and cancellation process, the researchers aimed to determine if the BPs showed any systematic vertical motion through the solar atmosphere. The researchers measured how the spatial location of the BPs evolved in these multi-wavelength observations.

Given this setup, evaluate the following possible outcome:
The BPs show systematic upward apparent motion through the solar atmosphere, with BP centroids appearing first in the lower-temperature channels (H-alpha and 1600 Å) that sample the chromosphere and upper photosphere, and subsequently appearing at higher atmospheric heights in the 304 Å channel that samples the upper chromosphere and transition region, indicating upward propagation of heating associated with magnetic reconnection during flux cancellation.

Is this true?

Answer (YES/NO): YES